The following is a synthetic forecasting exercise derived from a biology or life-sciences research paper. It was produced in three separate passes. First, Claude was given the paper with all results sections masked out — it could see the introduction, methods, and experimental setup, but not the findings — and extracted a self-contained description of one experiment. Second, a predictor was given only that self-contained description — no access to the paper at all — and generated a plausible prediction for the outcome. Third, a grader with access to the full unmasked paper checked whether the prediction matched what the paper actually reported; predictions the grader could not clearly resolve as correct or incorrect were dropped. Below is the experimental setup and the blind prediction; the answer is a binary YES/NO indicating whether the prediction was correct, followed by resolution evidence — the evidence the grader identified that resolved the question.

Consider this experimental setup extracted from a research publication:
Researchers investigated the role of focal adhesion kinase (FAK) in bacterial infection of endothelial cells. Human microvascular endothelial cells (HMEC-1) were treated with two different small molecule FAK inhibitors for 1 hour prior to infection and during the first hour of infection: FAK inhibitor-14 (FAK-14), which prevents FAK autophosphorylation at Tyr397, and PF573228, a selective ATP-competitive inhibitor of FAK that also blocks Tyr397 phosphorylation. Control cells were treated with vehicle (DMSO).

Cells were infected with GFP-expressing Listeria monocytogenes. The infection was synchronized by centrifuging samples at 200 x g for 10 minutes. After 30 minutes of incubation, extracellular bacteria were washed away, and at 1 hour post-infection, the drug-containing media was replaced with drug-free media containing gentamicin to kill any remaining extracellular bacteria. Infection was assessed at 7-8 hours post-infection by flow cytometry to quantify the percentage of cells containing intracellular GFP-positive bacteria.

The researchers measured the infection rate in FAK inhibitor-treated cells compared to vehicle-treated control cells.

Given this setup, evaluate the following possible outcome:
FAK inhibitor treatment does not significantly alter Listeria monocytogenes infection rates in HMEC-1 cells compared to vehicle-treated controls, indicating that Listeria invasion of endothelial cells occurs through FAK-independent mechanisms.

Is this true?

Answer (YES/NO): NO